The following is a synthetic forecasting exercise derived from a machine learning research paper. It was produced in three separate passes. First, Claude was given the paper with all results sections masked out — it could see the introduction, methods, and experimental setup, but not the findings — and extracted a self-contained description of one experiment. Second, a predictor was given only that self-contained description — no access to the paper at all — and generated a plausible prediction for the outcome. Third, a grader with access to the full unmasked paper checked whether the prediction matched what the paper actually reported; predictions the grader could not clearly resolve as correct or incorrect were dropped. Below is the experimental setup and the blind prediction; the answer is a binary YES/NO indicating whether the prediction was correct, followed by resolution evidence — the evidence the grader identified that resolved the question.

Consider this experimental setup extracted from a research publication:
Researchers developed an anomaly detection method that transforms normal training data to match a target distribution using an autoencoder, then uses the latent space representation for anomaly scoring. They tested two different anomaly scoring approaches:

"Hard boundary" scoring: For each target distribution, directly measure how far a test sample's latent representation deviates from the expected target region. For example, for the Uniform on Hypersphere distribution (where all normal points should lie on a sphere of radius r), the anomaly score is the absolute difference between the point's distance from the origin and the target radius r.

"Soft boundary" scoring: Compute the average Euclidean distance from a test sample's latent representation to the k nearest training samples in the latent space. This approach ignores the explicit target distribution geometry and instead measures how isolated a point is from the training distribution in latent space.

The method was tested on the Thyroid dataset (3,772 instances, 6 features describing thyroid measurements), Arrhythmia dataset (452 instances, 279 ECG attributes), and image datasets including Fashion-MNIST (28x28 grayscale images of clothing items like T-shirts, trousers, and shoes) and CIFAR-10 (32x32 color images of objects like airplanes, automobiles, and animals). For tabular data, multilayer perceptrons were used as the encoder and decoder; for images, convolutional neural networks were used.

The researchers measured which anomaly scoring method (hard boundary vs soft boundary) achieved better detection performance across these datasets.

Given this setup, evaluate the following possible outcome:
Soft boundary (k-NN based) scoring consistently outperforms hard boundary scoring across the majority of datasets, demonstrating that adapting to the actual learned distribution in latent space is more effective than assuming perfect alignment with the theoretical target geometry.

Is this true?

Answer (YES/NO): YES